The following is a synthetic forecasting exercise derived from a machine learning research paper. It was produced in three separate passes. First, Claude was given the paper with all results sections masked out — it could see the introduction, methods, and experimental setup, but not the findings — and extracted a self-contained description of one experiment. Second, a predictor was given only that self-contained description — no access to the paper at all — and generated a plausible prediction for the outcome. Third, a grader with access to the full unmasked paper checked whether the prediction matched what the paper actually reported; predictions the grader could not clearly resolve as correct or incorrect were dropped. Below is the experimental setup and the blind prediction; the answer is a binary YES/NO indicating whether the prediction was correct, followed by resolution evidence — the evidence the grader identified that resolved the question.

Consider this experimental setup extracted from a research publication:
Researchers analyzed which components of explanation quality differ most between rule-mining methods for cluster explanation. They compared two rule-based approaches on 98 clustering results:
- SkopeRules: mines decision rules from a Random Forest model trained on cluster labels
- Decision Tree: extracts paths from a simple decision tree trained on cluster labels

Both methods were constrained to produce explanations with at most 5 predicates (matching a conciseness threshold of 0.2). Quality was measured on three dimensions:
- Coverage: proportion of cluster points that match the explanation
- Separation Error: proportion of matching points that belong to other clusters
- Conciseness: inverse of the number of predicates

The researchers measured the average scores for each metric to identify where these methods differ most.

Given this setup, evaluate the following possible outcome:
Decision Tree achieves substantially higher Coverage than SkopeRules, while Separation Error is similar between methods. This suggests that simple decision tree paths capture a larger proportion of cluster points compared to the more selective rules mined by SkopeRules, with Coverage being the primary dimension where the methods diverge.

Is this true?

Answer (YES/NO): NO